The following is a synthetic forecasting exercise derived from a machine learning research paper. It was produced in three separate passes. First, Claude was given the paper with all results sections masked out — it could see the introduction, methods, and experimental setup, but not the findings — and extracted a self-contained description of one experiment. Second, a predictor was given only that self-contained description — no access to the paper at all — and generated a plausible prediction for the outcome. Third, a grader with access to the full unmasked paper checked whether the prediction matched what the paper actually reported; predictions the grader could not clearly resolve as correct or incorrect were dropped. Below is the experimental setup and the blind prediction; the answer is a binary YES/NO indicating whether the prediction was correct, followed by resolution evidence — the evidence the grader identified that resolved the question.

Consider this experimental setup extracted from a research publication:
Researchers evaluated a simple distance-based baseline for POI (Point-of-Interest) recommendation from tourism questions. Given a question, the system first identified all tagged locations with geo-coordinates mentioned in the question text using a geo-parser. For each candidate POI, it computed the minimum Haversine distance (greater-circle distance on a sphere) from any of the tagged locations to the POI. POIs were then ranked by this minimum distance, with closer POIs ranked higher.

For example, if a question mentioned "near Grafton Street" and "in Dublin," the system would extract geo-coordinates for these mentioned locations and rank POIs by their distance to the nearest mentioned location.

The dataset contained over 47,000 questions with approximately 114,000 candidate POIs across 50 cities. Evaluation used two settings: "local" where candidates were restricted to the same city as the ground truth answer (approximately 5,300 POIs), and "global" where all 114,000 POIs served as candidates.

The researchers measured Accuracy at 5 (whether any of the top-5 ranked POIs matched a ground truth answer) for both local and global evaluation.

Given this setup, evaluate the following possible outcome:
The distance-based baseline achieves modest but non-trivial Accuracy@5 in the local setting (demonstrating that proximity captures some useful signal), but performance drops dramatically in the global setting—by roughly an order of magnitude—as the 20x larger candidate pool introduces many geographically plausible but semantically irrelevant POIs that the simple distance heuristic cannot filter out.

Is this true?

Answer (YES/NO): NO